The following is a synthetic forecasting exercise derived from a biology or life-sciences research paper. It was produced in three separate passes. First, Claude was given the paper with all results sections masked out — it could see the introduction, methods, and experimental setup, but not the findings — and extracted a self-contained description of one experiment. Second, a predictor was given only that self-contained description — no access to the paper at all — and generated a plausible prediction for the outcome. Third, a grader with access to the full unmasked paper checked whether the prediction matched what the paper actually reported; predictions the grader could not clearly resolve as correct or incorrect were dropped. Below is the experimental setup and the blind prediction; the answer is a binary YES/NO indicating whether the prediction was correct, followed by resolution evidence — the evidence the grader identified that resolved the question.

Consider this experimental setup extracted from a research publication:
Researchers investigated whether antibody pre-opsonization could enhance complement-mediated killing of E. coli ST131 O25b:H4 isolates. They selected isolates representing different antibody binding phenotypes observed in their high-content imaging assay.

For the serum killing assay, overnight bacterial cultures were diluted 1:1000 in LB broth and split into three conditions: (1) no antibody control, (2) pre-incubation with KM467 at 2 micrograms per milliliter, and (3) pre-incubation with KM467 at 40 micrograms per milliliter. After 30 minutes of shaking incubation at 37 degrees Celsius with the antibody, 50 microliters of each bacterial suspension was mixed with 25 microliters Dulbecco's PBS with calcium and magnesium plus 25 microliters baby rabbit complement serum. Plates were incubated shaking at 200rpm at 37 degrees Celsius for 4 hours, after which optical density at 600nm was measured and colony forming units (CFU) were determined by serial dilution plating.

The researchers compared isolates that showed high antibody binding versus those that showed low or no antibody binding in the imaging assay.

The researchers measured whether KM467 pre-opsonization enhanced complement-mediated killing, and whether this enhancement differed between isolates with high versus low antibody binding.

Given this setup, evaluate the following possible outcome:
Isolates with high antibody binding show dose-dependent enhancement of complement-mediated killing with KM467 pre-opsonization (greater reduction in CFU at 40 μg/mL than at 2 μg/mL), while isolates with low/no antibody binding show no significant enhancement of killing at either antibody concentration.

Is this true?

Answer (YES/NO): NO